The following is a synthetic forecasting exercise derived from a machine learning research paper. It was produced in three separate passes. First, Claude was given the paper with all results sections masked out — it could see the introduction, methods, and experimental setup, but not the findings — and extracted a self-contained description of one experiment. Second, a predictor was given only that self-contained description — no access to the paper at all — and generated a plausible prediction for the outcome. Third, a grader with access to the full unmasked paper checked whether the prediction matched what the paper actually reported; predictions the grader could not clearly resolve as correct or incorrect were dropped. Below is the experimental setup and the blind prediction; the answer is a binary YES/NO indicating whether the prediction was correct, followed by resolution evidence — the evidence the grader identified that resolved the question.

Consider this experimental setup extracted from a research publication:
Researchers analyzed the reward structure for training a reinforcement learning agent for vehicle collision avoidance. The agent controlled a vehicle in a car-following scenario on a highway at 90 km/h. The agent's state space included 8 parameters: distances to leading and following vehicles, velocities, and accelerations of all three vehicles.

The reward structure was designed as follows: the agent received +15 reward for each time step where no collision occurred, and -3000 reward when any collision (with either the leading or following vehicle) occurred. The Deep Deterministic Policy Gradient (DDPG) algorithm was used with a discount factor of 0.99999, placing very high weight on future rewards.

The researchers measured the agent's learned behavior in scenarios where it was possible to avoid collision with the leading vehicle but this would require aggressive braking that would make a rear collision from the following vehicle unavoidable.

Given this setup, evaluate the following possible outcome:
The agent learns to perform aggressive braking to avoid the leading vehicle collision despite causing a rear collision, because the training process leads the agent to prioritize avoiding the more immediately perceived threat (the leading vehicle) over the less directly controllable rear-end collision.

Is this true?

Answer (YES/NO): NO